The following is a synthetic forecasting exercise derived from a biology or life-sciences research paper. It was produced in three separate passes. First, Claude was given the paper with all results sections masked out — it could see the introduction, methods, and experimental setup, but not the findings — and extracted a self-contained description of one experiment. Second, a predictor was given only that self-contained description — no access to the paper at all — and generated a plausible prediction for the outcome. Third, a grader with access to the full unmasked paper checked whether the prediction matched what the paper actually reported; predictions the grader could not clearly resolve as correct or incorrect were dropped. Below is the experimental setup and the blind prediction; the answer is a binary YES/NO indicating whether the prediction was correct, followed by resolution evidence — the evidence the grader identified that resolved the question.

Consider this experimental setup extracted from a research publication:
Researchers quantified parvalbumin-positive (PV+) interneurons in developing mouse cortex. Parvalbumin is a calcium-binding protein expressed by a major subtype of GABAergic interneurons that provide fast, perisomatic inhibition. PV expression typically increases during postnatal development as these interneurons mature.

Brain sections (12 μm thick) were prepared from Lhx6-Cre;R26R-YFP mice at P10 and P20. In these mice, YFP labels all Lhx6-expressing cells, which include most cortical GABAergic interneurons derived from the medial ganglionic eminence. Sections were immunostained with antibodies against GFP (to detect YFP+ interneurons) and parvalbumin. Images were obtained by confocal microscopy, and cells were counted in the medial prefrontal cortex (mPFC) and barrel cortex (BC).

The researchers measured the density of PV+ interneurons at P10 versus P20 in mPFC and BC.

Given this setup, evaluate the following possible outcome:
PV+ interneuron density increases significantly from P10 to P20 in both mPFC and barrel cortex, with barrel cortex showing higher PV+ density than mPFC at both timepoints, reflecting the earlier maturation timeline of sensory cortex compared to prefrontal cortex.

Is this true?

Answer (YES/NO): NO